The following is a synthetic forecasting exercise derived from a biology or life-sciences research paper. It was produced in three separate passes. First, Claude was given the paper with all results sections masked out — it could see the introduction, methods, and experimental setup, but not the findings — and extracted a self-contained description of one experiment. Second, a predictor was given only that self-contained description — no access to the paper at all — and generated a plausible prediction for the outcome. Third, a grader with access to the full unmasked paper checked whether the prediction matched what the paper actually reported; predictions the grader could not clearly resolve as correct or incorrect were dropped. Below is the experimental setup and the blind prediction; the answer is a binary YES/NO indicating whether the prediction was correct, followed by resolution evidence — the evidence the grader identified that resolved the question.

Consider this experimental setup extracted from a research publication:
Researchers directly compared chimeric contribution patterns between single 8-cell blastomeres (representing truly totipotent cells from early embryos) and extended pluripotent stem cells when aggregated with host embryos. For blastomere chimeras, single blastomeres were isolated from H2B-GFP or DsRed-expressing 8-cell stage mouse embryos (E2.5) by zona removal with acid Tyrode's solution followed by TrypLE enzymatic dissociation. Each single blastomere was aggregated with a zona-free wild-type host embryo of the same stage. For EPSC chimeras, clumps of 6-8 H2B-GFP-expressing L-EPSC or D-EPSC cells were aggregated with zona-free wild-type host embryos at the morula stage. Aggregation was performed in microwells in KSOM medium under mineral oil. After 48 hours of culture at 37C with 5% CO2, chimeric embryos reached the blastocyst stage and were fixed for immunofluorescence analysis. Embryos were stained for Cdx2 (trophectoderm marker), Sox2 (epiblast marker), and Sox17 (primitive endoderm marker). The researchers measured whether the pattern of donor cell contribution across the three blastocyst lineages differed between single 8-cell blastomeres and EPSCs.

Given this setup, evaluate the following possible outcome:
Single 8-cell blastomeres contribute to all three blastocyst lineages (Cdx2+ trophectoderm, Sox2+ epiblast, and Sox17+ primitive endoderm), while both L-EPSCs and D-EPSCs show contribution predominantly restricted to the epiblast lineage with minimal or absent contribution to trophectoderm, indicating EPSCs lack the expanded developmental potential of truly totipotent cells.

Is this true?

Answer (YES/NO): YES